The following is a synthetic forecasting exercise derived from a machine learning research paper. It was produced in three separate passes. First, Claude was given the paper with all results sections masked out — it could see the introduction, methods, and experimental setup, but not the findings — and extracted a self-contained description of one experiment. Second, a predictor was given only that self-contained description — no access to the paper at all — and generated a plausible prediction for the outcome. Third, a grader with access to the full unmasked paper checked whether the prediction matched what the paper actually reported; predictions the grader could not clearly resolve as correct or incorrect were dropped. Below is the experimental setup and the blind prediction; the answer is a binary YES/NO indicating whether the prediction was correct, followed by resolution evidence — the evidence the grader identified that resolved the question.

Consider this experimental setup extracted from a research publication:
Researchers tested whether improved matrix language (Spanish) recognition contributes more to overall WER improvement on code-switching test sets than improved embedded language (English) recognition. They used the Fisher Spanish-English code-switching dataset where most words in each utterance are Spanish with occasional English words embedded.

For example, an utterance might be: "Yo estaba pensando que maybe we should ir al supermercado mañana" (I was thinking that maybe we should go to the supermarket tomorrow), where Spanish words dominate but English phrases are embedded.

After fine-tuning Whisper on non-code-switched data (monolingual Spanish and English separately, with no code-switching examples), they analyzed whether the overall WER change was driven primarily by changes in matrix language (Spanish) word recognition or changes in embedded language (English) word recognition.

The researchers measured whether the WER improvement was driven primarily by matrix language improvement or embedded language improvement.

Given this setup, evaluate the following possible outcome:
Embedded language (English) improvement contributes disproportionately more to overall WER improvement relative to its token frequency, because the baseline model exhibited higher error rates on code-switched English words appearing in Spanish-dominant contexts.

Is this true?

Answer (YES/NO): NO